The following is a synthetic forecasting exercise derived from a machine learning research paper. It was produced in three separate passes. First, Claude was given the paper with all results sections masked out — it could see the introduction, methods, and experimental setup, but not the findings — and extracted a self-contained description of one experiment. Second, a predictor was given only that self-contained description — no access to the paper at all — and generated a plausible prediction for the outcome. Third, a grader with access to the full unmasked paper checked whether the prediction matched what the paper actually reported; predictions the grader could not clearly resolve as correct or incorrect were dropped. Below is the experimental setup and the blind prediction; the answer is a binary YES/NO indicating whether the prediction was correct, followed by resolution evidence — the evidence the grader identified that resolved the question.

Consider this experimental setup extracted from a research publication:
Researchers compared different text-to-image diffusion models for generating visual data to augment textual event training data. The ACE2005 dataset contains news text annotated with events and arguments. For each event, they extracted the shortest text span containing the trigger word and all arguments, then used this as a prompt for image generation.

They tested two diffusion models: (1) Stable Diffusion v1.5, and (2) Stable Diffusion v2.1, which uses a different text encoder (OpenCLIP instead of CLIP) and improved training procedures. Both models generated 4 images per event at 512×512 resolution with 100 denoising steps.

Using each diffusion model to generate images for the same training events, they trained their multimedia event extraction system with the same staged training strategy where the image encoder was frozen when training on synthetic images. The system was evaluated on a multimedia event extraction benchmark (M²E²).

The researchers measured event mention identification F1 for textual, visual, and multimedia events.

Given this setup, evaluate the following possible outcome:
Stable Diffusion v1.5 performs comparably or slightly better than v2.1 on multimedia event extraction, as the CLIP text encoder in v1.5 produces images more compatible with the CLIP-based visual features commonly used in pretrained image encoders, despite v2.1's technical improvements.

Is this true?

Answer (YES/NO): NO